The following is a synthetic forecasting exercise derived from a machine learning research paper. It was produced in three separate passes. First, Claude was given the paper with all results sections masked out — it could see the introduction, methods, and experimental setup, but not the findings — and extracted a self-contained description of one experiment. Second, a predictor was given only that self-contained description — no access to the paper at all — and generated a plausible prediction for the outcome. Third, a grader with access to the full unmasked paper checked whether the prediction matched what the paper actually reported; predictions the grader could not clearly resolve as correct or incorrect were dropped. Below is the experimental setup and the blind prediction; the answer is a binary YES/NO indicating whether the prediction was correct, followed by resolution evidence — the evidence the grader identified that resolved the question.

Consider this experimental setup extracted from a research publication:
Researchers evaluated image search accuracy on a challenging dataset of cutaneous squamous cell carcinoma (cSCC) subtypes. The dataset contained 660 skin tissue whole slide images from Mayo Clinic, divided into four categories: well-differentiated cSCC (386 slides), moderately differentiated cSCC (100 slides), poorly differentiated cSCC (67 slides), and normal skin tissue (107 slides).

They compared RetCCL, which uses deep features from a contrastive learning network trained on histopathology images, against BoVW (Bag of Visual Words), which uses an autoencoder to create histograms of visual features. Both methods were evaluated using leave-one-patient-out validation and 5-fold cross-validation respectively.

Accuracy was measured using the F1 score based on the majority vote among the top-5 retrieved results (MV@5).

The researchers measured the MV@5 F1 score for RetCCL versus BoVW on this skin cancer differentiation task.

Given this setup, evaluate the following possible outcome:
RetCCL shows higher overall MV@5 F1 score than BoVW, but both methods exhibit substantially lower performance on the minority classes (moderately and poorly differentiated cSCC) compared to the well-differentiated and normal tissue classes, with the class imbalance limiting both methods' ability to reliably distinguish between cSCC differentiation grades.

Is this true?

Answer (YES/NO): NO